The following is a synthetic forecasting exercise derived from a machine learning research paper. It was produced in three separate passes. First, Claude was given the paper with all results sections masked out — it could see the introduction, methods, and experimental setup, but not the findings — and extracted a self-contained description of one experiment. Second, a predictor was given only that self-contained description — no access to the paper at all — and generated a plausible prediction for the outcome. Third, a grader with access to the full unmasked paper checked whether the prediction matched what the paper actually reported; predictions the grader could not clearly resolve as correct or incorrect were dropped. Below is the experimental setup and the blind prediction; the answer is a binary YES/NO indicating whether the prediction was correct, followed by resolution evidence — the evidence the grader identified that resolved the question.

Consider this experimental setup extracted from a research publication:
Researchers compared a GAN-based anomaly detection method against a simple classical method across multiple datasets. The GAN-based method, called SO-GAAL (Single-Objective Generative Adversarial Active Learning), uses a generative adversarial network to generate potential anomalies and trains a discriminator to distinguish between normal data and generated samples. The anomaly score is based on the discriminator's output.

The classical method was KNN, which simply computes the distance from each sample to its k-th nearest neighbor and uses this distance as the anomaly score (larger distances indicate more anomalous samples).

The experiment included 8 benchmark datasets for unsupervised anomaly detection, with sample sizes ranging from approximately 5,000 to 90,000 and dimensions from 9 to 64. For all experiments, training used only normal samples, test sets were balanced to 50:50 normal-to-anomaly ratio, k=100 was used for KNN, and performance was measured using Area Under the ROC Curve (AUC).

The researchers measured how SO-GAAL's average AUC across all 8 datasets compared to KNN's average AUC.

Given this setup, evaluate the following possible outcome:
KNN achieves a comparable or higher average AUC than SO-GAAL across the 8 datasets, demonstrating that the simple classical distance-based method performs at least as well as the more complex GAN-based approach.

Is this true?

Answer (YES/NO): YES